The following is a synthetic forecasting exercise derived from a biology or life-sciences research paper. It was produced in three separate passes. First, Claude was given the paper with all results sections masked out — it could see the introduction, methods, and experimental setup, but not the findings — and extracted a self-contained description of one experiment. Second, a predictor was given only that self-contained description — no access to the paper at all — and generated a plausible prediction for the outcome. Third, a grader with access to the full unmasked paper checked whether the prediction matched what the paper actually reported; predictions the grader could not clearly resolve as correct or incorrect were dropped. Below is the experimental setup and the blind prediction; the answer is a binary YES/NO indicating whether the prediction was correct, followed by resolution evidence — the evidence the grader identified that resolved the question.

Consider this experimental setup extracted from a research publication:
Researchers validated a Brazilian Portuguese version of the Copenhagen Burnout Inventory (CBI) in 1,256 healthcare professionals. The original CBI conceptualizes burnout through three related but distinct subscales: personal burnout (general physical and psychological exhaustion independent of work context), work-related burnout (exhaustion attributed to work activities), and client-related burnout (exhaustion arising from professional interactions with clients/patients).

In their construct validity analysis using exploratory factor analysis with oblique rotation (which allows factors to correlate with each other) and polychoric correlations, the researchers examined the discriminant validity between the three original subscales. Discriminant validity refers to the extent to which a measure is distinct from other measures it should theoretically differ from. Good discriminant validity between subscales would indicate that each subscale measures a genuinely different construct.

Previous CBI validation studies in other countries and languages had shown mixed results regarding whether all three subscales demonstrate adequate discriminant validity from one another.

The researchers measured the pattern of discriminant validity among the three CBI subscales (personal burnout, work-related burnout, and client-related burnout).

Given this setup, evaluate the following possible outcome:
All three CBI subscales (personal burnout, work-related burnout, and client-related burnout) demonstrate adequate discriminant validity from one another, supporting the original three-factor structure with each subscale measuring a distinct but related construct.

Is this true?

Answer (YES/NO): NO